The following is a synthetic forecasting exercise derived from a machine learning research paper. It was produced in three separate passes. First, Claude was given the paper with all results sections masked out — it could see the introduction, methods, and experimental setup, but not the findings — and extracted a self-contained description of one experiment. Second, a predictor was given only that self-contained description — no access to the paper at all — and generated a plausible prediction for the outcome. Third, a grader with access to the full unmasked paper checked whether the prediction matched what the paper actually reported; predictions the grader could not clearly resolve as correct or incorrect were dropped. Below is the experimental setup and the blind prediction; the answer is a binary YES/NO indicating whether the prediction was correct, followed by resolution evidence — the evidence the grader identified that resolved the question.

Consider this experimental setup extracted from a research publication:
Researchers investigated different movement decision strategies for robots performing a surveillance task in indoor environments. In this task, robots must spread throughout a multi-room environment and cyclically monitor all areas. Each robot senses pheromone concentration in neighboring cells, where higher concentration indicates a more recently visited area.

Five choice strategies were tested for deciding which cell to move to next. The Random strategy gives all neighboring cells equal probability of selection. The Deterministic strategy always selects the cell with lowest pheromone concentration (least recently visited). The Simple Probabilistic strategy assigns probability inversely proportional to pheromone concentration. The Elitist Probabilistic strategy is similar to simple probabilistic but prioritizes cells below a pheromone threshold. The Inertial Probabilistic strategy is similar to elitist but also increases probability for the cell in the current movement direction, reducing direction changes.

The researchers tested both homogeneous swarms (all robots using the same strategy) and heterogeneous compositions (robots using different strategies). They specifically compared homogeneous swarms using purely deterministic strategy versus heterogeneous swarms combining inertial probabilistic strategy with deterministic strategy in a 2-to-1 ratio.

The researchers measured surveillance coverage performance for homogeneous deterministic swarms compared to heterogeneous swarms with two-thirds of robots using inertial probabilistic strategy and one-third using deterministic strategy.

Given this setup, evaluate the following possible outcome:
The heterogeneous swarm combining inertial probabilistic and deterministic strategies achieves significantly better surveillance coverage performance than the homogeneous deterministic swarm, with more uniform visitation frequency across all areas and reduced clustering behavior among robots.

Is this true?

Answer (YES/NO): NO